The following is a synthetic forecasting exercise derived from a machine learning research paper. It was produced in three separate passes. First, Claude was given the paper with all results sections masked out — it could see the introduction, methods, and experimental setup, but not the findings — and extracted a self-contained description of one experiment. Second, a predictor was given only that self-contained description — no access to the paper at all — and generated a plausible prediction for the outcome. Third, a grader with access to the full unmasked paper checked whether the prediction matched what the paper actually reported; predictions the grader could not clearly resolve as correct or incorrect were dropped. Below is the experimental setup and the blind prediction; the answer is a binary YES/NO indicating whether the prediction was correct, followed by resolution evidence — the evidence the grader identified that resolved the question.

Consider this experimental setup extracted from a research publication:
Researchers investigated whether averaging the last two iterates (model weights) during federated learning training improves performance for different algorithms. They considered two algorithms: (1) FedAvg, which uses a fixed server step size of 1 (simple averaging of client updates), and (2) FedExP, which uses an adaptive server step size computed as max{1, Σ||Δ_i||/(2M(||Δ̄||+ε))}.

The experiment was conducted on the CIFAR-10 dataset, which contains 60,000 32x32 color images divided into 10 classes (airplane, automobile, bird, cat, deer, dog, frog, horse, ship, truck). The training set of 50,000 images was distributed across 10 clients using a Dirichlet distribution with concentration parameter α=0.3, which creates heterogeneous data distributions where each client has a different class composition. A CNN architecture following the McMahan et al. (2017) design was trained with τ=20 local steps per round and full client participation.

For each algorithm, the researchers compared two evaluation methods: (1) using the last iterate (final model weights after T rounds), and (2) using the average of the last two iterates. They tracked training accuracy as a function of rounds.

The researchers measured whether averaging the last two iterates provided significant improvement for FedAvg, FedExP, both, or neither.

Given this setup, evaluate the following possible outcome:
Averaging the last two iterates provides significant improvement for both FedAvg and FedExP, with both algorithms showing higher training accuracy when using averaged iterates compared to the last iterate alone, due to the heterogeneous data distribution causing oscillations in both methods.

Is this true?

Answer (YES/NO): NO